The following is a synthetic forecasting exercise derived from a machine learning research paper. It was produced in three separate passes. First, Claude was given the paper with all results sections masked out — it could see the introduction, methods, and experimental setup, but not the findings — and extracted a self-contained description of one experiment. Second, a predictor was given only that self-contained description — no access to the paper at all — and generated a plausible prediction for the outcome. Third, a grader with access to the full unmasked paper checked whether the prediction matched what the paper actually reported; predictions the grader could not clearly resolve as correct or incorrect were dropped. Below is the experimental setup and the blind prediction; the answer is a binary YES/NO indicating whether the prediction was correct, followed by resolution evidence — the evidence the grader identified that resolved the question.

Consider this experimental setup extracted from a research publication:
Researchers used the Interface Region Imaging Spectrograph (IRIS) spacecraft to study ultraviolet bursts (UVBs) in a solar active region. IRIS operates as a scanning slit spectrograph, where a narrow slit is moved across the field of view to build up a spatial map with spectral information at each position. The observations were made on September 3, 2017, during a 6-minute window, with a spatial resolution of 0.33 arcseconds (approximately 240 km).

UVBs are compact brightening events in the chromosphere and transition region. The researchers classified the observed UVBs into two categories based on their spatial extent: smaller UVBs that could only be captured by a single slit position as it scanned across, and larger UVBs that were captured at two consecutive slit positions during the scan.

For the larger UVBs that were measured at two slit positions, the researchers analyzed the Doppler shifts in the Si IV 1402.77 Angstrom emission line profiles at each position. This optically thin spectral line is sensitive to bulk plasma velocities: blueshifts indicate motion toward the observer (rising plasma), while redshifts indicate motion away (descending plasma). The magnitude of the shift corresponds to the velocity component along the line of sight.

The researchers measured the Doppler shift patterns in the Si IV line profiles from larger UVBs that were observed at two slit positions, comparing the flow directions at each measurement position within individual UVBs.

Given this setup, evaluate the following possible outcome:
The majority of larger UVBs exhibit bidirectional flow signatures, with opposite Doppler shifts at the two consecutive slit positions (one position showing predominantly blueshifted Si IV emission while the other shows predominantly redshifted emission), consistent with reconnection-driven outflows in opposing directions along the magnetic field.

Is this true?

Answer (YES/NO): NO